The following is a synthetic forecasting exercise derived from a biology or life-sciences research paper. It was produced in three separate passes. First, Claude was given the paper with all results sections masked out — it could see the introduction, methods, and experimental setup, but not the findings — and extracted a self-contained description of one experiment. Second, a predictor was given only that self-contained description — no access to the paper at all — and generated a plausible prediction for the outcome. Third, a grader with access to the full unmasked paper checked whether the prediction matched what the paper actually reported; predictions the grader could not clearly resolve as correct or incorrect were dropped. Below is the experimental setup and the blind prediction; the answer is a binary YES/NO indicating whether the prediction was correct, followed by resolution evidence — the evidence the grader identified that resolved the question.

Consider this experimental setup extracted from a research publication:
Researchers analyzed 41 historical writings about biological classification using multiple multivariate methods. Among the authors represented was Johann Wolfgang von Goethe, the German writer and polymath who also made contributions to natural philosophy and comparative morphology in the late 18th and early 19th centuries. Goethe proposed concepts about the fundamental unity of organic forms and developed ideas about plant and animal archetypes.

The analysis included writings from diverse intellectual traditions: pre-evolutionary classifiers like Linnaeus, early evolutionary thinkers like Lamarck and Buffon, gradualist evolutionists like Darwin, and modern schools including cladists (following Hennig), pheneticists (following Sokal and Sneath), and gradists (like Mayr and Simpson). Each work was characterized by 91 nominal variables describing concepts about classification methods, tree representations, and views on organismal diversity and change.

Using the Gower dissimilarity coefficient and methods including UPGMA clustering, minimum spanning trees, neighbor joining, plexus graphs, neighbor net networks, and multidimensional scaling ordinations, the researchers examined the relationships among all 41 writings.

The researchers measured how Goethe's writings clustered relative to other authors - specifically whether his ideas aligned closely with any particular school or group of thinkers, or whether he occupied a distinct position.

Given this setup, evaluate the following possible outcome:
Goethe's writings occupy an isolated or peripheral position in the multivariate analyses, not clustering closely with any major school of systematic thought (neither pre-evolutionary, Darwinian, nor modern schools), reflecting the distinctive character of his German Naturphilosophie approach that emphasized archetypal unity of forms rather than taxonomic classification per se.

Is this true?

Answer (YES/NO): YES